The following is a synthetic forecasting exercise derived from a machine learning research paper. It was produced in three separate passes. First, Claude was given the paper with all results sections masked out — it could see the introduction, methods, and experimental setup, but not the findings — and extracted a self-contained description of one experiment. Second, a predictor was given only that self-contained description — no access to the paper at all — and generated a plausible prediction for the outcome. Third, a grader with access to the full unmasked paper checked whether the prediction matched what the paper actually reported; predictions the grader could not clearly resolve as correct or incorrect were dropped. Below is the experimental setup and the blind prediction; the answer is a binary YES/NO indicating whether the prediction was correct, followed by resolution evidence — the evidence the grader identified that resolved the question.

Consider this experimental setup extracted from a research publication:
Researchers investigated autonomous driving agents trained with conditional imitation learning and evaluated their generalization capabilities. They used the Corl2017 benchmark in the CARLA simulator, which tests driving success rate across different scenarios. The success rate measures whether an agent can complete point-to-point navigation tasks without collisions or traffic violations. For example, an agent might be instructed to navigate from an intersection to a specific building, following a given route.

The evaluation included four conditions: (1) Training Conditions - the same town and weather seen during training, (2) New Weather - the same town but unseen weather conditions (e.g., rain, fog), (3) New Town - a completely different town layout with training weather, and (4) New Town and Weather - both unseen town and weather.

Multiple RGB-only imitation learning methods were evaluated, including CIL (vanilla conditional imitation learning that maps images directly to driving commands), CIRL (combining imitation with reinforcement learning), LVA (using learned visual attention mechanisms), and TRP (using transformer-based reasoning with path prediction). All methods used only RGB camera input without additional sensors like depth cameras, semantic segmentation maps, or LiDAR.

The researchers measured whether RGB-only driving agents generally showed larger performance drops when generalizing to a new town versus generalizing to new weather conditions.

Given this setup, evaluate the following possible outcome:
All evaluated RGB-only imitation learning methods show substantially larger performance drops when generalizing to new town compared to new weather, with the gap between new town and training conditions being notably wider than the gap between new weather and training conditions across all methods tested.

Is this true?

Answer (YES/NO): YES